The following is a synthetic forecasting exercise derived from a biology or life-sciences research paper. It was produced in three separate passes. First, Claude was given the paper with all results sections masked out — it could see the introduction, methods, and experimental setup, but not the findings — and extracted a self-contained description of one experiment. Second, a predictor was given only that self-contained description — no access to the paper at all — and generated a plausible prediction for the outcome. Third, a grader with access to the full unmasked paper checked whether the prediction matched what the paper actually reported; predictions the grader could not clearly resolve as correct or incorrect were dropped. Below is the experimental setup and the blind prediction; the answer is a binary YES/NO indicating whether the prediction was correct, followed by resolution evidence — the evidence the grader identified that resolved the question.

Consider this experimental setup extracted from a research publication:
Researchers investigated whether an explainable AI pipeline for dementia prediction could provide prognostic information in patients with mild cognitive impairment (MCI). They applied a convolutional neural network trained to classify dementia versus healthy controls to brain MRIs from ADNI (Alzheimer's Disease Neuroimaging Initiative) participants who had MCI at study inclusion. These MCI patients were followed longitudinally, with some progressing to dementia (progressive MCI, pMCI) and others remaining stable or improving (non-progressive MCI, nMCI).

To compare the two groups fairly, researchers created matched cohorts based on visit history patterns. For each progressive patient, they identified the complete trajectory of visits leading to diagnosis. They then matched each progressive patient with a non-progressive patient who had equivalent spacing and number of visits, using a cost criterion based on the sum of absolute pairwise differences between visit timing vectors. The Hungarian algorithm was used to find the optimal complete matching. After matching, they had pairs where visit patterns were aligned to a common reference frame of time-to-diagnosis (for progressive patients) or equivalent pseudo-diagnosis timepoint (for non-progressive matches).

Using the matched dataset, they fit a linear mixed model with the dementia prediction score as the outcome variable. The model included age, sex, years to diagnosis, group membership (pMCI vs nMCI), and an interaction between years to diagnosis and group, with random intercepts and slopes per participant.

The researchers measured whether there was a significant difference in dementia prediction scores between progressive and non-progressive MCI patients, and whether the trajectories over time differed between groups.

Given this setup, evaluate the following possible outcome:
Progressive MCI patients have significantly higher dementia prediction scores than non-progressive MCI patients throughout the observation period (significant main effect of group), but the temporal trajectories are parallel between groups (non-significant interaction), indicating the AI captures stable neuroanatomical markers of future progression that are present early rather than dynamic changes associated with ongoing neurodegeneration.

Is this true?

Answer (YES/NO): NO